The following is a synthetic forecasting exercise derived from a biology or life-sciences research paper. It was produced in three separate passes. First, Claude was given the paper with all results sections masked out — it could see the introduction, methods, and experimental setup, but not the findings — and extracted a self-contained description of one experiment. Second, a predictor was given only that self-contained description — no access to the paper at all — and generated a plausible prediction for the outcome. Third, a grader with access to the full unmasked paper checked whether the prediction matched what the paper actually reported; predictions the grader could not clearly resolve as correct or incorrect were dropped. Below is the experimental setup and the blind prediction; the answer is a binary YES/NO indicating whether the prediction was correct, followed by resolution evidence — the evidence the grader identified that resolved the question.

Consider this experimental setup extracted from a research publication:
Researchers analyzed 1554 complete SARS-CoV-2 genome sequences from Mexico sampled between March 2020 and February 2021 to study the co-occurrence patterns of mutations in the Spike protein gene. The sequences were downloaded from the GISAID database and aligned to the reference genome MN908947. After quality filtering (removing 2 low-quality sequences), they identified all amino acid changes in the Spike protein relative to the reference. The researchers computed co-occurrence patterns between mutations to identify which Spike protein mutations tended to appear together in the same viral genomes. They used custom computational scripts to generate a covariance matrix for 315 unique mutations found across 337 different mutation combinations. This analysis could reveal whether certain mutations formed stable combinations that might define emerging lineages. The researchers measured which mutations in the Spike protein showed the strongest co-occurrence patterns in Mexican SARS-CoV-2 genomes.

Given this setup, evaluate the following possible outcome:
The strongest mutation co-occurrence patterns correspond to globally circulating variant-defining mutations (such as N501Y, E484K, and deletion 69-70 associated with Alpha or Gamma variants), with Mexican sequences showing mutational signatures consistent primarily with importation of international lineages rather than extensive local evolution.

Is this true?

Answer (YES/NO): NO